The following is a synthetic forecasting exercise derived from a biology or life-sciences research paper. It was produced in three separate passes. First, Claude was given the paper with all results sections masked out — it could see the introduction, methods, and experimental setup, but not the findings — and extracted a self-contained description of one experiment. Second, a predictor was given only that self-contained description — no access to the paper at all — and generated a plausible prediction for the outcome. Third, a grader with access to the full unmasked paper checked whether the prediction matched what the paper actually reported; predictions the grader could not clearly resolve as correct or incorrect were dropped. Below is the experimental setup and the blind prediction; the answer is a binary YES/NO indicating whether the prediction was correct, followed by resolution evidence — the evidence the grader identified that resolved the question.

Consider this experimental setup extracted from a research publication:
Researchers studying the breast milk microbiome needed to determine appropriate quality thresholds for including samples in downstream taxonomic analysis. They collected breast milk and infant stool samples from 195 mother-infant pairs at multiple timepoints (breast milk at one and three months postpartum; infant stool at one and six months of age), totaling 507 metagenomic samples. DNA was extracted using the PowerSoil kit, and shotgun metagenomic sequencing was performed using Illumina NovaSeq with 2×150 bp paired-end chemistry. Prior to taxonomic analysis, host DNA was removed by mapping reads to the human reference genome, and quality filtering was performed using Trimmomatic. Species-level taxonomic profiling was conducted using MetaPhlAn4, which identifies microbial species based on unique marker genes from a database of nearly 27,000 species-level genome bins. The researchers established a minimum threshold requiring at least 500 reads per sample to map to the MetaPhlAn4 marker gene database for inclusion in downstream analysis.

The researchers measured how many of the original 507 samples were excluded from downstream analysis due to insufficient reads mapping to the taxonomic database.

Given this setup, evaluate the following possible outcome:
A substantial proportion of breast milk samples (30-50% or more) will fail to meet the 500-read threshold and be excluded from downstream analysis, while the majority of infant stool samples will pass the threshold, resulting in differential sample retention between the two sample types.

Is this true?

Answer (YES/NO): NO